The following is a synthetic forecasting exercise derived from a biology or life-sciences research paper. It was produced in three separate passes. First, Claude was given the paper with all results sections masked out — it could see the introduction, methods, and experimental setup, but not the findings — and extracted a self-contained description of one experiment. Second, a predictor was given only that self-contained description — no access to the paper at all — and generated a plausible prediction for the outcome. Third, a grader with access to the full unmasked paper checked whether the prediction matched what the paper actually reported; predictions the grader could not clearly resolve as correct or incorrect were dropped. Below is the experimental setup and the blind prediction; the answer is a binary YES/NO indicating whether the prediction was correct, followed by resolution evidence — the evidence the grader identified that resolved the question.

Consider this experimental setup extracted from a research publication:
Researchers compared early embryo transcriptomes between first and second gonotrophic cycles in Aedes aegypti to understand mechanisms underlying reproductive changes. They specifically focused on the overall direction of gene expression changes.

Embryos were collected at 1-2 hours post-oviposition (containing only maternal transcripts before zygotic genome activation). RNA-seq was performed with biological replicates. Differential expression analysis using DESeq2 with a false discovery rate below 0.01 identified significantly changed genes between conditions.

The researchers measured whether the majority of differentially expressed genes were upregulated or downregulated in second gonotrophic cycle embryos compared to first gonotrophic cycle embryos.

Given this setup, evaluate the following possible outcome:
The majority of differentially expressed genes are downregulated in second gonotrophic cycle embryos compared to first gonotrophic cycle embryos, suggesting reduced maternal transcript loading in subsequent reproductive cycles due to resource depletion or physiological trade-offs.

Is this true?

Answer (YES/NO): YES